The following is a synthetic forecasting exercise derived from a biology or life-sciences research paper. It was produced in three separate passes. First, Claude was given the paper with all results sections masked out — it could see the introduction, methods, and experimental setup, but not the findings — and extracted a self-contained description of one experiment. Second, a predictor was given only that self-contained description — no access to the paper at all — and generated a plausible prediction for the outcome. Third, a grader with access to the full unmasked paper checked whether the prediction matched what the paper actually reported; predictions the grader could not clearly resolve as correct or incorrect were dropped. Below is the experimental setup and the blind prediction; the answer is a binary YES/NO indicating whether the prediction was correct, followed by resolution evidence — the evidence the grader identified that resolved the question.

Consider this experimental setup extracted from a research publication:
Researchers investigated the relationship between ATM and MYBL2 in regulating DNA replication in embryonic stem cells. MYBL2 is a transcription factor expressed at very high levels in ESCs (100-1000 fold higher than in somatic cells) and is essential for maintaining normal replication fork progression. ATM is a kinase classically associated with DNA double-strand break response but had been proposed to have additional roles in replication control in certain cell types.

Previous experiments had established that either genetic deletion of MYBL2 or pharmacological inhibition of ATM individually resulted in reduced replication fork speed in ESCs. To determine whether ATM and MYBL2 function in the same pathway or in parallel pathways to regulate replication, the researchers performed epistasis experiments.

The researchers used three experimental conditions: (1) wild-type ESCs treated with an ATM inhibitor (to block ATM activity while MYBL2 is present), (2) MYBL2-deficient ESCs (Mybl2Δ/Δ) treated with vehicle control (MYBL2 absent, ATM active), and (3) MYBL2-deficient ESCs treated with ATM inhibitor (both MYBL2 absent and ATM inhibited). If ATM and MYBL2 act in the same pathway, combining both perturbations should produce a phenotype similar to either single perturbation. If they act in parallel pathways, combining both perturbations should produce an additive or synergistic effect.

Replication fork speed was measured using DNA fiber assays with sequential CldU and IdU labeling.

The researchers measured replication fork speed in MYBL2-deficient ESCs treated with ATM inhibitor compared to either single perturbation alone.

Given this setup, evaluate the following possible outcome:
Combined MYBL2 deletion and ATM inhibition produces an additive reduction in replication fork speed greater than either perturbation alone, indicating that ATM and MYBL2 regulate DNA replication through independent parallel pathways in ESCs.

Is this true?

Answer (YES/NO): NO